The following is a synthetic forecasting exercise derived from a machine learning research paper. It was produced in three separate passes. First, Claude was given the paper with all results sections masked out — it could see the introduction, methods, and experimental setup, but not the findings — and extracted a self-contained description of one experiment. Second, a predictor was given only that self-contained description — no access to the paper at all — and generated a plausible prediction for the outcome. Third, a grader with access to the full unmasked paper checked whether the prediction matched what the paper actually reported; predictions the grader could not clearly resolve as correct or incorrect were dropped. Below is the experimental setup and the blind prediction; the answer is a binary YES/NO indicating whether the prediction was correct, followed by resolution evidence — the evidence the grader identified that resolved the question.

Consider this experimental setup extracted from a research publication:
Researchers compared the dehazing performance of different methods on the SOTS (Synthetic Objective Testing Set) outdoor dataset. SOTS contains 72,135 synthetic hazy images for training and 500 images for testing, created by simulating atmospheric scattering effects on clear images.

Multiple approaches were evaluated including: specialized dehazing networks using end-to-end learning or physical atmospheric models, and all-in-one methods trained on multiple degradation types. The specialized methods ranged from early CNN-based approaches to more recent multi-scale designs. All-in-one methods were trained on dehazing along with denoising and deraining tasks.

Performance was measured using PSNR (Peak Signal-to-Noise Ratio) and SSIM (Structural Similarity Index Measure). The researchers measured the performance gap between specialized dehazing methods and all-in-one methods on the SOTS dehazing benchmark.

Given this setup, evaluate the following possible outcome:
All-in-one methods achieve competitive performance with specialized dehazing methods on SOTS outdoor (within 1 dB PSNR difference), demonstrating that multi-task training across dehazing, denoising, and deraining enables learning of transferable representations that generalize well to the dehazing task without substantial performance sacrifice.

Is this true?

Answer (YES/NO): NO